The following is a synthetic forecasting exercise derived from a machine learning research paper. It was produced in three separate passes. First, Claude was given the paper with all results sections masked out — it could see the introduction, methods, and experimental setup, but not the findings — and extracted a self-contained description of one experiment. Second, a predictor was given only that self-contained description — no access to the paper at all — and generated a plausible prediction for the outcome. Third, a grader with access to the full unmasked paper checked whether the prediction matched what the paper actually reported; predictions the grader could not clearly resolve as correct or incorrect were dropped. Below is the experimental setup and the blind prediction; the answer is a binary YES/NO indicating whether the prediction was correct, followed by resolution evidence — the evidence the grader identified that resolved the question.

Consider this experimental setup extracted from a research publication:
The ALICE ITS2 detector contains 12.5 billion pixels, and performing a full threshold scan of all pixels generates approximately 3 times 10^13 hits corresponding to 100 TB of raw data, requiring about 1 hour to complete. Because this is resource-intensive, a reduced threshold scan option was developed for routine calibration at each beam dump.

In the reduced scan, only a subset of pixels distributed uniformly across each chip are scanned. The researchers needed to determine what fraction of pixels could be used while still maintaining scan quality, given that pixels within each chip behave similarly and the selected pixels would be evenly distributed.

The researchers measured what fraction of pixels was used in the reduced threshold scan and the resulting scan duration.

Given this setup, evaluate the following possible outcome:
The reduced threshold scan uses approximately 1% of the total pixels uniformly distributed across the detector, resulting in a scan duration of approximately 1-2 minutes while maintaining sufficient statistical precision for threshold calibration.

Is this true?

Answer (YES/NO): NO